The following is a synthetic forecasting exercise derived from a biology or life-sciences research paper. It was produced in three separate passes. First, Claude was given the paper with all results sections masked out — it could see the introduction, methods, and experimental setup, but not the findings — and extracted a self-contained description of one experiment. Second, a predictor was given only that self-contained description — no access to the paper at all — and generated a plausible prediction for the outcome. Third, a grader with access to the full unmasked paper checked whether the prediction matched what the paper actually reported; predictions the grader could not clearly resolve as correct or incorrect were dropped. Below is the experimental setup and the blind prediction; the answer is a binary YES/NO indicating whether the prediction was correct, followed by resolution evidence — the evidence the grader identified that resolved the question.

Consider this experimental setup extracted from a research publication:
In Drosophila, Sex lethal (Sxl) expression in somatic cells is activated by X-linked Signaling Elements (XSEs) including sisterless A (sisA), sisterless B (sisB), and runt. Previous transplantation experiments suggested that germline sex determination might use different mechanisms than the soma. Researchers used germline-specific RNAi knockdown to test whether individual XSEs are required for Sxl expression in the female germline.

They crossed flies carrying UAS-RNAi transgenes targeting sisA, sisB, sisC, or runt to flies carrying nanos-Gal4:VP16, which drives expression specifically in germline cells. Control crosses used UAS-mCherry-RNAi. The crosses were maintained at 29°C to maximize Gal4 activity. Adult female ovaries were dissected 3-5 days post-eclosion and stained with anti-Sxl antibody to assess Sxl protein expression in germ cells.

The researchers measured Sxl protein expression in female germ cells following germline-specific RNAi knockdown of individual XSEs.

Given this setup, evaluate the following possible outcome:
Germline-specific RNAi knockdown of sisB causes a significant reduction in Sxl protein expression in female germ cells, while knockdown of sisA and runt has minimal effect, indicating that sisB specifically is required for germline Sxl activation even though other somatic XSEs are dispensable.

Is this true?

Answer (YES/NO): NO